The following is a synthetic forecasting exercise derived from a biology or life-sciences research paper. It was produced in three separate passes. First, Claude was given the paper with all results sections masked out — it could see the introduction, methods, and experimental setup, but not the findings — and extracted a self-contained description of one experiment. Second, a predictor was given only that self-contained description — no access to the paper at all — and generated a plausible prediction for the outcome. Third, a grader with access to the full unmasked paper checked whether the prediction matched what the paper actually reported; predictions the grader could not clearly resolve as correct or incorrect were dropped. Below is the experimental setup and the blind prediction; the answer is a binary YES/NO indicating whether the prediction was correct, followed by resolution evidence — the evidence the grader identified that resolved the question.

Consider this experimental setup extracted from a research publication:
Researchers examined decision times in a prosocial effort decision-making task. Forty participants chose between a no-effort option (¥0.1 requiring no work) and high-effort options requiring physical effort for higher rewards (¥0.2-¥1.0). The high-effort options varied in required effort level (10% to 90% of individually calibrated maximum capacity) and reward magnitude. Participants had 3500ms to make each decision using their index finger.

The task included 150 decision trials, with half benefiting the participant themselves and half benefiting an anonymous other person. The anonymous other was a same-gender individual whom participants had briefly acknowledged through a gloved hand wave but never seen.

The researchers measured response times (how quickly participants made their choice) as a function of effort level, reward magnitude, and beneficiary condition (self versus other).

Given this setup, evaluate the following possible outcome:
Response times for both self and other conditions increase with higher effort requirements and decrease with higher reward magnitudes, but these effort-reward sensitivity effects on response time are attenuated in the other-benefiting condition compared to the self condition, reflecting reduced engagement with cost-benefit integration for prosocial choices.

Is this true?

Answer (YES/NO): NO